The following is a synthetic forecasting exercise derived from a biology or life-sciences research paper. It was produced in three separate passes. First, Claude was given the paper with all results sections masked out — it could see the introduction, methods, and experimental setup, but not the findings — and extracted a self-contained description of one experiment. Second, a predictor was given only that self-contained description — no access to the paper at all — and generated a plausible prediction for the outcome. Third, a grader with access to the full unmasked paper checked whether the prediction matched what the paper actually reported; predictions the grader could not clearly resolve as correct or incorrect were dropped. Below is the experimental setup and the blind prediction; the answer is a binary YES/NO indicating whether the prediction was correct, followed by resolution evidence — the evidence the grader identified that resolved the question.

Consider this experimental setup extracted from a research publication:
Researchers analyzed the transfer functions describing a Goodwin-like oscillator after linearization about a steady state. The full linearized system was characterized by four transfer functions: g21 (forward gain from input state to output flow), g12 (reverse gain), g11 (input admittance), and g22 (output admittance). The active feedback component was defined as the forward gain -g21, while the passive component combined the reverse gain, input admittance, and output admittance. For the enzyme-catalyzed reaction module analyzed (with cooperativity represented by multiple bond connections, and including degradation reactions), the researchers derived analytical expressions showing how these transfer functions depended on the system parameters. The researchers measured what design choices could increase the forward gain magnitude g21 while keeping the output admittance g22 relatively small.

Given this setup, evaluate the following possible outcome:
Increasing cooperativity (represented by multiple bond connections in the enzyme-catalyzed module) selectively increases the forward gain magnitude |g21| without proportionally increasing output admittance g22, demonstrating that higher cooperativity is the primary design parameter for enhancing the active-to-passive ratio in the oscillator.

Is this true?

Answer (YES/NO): NO